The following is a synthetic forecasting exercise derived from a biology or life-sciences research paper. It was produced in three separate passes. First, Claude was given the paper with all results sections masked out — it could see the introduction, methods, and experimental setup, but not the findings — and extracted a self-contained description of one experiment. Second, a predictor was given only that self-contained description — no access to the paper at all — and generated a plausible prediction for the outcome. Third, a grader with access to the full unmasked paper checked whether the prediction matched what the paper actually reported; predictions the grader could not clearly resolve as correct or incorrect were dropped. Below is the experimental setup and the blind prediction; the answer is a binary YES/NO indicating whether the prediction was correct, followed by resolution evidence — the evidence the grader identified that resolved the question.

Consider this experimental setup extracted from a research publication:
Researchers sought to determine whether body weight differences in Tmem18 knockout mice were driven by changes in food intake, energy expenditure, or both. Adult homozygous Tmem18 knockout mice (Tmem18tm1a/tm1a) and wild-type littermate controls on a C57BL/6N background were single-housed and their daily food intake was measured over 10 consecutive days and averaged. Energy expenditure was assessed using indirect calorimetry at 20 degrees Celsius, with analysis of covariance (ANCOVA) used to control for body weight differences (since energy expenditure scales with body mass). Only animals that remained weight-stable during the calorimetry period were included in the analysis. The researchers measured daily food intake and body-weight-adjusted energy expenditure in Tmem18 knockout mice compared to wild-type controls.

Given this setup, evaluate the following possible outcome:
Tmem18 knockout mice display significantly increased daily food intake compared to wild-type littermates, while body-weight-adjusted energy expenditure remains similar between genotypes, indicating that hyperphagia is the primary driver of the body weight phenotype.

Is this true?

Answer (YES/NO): NO